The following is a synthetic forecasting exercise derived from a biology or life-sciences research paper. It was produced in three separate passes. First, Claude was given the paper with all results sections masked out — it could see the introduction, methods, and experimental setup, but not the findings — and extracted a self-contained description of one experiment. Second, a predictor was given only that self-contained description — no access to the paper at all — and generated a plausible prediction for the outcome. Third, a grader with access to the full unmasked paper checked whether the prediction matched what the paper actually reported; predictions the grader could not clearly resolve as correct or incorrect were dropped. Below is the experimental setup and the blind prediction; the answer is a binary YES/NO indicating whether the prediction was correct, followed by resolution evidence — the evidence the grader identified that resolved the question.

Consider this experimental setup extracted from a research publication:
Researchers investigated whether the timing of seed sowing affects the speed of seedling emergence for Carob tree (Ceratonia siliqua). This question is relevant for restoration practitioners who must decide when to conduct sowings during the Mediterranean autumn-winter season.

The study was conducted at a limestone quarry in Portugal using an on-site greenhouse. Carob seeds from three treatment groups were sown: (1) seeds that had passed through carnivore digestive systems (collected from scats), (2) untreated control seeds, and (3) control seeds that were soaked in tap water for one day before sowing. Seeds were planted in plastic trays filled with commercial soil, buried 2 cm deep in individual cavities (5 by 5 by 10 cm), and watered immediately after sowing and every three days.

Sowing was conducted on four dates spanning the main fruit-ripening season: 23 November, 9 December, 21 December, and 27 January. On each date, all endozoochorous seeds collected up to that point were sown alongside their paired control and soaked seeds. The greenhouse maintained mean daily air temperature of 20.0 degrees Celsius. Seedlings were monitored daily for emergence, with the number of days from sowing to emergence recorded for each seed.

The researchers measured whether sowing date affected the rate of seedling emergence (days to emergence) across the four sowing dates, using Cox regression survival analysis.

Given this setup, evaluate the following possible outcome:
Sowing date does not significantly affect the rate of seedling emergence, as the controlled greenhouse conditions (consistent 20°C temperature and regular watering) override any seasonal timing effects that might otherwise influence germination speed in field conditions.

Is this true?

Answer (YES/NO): NO